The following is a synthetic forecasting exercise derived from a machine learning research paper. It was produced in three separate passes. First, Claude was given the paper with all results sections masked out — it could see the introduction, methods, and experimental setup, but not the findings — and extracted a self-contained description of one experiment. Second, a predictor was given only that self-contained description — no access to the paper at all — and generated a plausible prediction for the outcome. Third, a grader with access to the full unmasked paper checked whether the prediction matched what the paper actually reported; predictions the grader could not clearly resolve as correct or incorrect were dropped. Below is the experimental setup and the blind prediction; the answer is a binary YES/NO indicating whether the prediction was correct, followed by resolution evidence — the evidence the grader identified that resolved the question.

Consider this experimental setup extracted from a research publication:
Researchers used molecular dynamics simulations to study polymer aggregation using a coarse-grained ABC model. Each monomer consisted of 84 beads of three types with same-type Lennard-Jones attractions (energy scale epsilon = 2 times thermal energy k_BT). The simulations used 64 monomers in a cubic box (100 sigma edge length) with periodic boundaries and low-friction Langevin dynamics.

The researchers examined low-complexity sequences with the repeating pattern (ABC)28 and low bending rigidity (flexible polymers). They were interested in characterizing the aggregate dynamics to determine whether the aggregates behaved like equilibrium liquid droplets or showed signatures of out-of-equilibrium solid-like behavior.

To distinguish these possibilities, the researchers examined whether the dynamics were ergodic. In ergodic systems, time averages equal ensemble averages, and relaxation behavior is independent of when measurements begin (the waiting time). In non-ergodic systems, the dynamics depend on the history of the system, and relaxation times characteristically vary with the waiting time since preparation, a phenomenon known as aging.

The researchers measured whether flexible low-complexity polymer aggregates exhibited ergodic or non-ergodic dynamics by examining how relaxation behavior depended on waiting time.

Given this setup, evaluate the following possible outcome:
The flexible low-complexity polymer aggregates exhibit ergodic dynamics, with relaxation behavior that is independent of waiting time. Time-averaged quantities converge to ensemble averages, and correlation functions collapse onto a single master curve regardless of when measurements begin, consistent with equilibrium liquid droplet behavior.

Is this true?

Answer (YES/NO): YES